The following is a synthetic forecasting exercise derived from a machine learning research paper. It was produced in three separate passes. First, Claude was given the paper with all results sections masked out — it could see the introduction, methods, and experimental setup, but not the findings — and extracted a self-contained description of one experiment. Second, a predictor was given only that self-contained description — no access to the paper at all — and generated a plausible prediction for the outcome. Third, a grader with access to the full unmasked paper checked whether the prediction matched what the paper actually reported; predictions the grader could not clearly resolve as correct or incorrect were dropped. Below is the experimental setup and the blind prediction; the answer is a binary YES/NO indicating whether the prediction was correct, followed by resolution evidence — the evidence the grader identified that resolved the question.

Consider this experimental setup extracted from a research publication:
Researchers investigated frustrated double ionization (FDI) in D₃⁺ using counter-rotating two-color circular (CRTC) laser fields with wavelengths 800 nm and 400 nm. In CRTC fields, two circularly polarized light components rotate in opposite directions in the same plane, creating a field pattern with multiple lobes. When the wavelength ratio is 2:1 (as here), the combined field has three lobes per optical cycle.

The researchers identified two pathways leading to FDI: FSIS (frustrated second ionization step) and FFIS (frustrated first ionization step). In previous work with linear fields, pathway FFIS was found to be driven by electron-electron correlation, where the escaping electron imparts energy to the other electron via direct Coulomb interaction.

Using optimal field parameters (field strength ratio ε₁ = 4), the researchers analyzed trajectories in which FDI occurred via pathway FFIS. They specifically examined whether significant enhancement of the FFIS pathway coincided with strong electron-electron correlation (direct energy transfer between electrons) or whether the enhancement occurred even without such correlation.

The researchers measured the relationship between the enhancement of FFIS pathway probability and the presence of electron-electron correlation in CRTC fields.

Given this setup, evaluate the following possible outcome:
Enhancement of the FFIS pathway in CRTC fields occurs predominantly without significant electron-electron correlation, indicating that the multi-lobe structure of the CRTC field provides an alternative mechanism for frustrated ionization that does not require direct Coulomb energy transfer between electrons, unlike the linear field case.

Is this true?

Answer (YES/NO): YES